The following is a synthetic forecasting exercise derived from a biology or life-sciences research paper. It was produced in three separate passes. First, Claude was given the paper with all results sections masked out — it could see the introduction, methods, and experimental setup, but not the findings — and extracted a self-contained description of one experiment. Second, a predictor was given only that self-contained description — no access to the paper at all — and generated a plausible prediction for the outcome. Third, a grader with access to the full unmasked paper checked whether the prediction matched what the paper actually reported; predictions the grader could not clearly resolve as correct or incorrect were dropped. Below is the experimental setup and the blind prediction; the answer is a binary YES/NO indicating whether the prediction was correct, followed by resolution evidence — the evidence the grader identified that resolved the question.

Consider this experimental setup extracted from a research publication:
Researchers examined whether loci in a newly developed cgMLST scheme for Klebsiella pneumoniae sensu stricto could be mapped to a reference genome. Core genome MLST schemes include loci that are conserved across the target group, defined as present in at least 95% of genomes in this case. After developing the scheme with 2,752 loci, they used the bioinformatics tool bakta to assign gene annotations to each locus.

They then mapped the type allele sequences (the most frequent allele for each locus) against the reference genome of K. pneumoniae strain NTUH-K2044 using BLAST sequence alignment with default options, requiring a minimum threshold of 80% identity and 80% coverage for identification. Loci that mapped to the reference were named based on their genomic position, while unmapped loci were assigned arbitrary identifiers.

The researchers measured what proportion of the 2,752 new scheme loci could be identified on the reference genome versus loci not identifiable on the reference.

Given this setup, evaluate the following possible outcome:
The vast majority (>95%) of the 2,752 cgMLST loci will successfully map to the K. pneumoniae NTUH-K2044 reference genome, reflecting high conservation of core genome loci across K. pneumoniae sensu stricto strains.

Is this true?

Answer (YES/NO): YES